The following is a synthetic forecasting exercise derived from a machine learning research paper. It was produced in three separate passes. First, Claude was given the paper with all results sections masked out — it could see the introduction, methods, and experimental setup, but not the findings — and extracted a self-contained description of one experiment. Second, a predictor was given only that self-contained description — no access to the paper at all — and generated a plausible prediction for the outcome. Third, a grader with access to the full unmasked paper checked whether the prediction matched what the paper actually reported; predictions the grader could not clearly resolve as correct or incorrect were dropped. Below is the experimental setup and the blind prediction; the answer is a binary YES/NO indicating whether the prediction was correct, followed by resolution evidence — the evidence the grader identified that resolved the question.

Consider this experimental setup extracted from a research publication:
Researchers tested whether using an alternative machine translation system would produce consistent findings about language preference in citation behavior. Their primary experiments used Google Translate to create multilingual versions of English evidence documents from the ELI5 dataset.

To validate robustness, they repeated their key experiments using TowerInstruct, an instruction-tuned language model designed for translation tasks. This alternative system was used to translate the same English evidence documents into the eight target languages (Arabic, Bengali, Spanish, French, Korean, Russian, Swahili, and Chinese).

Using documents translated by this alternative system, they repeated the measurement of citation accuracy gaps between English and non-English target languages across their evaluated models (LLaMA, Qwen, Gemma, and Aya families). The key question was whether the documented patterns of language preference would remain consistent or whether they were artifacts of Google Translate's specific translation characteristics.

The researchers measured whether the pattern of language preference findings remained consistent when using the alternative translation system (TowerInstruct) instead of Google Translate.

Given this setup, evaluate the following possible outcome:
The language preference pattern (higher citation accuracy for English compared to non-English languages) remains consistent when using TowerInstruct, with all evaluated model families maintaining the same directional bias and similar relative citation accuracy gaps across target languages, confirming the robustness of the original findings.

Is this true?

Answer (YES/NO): NO